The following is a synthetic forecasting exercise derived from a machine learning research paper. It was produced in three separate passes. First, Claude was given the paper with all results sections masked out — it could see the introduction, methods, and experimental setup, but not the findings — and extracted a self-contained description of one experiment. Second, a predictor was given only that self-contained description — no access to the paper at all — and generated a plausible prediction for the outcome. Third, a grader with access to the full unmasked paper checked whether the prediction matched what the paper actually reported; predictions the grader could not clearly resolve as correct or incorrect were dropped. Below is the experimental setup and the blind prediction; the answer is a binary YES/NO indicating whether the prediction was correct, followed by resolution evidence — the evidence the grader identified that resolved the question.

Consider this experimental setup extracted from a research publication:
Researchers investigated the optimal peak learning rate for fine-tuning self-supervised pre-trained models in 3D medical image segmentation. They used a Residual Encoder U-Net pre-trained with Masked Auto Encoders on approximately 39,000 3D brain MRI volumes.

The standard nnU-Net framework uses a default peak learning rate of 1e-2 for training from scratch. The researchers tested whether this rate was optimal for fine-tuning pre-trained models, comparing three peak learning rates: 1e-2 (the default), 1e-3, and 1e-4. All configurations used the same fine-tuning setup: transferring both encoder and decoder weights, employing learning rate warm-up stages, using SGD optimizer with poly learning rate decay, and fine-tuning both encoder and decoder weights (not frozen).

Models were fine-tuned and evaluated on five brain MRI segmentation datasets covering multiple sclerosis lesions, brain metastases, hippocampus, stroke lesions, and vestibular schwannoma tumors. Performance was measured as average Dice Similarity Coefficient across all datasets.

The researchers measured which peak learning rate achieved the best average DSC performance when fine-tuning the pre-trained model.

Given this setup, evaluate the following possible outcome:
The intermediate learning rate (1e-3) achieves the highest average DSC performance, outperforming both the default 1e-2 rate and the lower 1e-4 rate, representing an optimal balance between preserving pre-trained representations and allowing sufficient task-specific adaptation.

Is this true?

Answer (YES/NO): YES